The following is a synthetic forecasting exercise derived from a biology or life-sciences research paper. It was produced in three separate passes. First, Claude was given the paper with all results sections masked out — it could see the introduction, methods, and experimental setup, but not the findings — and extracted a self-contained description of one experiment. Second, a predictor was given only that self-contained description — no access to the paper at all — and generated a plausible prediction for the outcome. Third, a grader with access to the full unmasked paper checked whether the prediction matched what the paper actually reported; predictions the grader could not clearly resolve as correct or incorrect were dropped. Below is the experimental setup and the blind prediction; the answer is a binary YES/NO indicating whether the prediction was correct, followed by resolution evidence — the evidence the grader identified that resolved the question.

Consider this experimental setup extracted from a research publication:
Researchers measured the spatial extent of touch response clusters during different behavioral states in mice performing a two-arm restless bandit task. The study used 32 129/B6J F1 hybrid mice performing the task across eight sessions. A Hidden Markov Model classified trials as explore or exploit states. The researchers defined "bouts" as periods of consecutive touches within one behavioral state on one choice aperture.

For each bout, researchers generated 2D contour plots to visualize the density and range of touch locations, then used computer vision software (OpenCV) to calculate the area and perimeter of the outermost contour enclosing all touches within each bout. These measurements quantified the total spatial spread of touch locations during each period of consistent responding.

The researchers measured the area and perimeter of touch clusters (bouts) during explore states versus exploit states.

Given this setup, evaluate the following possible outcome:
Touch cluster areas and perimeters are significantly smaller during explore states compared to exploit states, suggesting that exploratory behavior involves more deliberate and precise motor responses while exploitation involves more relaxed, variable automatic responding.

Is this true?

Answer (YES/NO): NO